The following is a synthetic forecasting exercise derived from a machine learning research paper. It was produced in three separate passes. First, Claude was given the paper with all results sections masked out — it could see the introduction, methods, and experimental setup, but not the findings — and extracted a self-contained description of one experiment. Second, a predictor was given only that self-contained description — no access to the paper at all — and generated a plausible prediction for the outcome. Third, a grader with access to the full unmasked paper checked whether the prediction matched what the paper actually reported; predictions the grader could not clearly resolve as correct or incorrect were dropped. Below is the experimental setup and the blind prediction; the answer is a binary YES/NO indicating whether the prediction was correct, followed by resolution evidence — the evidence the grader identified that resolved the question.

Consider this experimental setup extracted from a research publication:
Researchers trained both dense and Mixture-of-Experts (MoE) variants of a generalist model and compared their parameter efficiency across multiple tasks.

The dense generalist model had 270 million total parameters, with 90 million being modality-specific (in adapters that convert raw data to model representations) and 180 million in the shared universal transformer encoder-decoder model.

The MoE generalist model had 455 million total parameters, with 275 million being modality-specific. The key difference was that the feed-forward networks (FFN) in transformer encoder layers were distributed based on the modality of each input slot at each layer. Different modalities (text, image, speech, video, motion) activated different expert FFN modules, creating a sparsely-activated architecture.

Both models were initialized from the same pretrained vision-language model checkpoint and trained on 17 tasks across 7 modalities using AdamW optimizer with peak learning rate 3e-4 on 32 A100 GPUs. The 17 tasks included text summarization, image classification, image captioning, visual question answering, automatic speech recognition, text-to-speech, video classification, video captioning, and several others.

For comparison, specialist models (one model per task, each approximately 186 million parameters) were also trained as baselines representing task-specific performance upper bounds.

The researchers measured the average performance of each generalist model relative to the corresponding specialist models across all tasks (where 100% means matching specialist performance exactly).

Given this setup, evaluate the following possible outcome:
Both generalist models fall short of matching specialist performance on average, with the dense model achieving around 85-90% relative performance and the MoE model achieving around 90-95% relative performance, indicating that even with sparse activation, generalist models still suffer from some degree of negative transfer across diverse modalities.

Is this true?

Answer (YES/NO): NO